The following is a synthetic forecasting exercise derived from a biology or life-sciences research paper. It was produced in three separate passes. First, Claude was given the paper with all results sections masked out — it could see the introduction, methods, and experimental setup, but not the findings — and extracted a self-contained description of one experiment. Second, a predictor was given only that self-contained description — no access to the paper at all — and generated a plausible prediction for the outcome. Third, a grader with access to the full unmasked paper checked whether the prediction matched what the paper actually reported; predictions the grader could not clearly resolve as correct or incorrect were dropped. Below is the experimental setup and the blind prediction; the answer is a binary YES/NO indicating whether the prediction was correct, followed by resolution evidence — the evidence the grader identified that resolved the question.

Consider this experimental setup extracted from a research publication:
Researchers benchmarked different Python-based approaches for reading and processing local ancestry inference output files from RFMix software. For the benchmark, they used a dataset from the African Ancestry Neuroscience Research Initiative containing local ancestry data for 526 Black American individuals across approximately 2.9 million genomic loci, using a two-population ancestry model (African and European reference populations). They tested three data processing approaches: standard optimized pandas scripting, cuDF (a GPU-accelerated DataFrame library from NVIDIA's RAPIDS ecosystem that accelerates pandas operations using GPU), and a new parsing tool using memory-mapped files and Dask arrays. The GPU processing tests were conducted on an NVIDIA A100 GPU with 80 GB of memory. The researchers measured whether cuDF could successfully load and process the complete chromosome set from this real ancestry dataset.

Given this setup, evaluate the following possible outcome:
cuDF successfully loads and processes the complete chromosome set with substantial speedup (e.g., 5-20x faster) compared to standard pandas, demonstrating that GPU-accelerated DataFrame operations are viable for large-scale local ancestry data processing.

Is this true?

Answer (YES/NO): NO